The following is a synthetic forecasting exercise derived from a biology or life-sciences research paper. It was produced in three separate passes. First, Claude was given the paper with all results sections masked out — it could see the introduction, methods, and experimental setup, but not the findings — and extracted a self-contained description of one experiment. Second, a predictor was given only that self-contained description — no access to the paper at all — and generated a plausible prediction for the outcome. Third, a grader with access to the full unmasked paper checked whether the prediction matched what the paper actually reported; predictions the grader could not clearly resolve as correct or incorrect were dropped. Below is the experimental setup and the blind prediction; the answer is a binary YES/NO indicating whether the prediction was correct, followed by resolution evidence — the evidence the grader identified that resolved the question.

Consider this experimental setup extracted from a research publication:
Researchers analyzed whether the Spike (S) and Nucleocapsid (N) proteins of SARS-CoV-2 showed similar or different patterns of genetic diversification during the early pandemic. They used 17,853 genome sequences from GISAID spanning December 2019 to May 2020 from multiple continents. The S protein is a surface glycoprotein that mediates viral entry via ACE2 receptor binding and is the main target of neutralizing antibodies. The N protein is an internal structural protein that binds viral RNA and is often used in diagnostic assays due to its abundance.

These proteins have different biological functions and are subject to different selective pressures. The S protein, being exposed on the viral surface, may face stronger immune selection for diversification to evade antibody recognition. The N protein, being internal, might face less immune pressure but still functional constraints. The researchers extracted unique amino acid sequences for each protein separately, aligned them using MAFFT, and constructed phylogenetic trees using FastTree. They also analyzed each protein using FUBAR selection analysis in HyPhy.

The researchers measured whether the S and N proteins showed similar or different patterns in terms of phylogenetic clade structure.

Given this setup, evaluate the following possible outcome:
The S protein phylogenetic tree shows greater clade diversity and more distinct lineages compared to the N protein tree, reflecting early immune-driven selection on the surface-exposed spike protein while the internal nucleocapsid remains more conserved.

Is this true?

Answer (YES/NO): NO